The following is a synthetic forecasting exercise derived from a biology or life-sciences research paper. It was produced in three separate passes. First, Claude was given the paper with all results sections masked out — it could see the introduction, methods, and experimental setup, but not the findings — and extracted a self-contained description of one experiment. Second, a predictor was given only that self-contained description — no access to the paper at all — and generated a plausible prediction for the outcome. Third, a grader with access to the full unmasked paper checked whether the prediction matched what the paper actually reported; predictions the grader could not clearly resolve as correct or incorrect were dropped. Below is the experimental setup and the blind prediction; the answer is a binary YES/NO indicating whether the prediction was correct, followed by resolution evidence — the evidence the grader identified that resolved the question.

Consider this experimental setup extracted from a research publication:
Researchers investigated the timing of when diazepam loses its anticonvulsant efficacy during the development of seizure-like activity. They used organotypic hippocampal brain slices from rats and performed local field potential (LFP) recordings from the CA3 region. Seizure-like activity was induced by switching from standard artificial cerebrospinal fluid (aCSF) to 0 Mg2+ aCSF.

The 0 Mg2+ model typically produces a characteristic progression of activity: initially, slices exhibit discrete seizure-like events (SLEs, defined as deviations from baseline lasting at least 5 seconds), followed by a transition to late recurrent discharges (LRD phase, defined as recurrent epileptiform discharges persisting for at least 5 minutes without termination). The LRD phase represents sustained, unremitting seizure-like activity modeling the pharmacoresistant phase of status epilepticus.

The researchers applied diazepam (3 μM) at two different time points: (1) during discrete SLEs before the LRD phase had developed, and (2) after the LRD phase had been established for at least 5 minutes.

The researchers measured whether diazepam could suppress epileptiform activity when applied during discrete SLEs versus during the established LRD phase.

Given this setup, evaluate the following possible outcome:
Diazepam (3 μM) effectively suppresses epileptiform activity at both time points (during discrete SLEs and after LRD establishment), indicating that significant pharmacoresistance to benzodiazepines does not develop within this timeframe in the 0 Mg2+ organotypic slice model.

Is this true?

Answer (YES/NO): NO